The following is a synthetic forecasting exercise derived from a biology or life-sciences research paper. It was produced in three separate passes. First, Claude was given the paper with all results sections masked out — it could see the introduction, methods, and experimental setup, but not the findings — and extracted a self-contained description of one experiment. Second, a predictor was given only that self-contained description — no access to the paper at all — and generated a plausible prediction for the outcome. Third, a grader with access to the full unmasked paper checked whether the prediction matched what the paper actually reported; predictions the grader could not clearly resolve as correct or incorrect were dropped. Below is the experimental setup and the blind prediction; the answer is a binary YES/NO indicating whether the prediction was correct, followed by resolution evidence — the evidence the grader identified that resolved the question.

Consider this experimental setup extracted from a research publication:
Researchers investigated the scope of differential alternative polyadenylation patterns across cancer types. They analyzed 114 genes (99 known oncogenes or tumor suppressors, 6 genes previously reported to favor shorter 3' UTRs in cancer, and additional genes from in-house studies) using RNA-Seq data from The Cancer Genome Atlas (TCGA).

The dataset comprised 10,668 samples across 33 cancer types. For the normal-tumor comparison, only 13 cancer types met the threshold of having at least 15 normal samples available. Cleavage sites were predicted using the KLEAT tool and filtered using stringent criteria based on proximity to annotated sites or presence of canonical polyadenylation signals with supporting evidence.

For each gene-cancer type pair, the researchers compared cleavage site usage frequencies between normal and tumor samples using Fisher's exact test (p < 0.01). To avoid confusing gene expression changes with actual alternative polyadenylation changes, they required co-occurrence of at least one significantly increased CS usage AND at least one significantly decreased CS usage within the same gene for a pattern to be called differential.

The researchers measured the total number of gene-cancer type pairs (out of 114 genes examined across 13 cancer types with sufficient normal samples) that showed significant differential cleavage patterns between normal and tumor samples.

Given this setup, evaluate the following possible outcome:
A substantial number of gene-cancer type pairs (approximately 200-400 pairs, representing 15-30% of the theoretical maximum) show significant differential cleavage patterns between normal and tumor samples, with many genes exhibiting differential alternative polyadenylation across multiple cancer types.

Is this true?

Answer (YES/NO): NO